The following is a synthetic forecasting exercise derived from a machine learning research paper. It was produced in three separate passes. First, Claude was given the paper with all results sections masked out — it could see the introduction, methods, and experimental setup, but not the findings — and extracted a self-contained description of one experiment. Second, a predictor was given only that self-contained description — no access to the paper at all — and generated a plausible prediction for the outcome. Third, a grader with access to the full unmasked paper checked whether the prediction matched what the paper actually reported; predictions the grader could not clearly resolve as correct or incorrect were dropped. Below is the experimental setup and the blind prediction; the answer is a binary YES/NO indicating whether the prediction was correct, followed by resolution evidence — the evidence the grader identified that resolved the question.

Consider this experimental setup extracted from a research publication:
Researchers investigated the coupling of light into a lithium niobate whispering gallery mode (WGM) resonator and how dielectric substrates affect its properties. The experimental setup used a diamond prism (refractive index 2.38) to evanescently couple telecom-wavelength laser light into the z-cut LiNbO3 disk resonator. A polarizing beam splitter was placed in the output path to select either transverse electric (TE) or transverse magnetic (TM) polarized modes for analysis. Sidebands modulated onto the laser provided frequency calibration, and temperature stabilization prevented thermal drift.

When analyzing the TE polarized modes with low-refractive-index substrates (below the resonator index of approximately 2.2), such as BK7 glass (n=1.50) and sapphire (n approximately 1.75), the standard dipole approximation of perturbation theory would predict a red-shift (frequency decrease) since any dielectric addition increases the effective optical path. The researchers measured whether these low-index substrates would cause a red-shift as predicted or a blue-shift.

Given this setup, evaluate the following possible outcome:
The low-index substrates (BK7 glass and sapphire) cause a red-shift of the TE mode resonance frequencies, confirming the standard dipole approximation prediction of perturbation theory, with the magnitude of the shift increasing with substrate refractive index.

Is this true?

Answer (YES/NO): NO